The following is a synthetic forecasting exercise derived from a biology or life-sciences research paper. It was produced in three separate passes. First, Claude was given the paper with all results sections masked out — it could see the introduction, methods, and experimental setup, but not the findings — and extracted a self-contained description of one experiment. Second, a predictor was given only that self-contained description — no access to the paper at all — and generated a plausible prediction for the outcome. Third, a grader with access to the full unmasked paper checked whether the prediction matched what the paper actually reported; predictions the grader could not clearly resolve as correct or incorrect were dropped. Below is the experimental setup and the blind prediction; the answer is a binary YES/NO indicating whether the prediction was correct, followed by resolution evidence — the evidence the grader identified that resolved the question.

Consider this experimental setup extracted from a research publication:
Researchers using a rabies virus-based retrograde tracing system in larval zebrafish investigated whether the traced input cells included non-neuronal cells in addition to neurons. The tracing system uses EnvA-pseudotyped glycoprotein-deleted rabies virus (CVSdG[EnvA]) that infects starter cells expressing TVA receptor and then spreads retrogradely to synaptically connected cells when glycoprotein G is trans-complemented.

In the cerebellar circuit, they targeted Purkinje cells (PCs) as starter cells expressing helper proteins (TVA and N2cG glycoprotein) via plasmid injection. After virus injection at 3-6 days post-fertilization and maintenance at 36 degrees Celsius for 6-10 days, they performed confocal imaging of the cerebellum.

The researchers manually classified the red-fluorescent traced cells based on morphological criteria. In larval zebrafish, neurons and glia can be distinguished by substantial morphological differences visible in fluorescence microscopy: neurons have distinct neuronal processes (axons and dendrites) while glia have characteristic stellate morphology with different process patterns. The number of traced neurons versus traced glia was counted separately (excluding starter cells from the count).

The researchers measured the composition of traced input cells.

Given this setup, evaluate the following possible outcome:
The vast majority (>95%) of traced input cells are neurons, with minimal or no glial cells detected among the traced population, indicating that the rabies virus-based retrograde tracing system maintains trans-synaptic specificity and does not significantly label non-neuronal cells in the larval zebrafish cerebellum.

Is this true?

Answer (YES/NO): NO